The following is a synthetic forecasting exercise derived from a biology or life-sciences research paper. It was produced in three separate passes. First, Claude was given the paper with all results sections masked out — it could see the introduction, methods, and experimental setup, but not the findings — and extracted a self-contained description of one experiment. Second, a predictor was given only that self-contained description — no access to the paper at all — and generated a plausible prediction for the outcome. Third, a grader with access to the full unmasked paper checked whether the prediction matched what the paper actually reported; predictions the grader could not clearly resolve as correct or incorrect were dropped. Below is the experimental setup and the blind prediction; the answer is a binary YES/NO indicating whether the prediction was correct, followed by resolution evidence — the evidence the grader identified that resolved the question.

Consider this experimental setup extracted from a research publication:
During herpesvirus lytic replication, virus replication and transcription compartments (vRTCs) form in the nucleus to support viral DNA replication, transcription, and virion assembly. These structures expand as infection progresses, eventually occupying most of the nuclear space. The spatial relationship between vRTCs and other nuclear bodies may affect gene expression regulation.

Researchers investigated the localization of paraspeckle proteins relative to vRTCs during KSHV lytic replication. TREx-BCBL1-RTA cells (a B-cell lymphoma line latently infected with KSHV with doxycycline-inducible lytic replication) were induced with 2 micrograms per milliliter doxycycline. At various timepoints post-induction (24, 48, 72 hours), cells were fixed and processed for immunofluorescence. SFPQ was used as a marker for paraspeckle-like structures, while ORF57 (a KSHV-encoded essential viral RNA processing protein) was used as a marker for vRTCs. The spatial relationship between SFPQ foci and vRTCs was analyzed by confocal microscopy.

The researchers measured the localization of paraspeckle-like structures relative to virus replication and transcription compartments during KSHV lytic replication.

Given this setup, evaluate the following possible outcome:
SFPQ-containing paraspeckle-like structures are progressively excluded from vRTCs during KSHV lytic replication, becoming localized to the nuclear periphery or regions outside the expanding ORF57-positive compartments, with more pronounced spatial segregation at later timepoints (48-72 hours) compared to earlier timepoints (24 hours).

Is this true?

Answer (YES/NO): NO